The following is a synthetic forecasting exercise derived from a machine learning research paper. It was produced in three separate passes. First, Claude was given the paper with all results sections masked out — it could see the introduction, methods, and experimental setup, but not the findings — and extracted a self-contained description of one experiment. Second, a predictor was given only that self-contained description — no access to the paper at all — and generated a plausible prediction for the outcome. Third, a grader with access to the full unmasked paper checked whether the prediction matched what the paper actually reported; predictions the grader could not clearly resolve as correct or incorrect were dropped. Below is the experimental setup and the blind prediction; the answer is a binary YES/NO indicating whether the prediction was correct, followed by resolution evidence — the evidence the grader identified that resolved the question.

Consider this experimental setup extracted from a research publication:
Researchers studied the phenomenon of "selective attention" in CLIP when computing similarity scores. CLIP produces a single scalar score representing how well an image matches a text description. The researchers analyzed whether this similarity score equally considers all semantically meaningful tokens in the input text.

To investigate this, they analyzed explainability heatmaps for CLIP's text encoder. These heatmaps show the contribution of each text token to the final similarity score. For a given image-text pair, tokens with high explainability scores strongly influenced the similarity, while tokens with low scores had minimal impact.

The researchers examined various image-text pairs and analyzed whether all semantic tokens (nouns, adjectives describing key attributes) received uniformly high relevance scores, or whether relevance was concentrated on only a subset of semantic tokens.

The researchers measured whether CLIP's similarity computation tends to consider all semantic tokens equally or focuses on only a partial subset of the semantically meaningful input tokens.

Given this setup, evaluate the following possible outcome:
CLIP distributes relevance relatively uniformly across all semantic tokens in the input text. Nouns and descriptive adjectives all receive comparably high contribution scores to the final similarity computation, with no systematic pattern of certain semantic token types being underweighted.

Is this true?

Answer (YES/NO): NO